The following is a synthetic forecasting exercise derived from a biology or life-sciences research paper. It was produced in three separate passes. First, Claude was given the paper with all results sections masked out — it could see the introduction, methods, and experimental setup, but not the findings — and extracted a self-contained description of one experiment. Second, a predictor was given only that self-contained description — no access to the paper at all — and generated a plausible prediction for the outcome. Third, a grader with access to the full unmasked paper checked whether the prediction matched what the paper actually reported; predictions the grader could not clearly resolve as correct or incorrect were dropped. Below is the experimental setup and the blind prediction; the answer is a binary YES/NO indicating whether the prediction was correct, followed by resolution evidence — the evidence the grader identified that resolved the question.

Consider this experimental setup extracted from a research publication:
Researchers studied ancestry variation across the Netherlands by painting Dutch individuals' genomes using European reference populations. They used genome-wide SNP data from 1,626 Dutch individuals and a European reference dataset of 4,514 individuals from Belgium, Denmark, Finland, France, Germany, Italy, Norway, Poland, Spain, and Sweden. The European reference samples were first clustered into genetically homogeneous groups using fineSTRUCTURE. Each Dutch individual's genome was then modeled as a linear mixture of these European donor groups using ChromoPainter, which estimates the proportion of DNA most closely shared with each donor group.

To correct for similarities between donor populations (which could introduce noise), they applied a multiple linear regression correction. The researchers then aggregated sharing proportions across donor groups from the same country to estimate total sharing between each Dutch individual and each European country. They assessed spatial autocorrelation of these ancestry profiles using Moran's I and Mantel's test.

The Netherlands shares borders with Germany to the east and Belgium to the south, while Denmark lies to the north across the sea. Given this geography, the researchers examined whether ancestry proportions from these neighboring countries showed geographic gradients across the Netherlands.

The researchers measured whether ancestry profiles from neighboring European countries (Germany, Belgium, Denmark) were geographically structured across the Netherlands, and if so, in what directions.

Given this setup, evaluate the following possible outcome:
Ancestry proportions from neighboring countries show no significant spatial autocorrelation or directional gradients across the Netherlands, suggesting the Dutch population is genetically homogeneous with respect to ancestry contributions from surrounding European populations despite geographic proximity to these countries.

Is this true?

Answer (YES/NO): NO